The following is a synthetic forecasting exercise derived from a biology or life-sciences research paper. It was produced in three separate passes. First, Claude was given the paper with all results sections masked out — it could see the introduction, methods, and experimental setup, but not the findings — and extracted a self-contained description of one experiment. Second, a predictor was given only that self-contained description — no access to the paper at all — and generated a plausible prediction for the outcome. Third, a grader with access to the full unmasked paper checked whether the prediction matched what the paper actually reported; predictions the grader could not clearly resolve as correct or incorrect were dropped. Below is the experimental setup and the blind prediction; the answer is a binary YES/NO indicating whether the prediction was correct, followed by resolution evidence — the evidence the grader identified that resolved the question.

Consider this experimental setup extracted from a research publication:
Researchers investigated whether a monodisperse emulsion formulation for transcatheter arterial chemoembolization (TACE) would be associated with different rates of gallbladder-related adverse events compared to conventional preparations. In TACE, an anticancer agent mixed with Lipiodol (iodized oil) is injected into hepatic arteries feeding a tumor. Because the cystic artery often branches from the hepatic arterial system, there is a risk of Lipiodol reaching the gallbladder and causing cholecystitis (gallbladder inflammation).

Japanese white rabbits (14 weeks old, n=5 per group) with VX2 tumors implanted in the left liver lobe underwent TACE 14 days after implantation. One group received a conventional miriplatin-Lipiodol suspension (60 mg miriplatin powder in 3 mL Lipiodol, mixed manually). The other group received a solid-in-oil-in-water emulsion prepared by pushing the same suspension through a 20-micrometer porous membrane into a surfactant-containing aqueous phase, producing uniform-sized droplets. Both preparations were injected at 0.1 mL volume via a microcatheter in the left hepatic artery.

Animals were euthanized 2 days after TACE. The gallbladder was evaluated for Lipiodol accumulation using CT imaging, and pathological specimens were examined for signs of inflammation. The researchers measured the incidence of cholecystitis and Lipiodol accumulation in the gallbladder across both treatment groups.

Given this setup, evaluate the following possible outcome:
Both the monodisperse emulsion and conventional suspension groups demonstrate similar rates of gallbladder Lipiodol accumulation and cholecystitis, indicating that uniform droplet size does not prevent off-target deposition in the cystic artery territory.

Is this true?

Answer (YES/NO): NO